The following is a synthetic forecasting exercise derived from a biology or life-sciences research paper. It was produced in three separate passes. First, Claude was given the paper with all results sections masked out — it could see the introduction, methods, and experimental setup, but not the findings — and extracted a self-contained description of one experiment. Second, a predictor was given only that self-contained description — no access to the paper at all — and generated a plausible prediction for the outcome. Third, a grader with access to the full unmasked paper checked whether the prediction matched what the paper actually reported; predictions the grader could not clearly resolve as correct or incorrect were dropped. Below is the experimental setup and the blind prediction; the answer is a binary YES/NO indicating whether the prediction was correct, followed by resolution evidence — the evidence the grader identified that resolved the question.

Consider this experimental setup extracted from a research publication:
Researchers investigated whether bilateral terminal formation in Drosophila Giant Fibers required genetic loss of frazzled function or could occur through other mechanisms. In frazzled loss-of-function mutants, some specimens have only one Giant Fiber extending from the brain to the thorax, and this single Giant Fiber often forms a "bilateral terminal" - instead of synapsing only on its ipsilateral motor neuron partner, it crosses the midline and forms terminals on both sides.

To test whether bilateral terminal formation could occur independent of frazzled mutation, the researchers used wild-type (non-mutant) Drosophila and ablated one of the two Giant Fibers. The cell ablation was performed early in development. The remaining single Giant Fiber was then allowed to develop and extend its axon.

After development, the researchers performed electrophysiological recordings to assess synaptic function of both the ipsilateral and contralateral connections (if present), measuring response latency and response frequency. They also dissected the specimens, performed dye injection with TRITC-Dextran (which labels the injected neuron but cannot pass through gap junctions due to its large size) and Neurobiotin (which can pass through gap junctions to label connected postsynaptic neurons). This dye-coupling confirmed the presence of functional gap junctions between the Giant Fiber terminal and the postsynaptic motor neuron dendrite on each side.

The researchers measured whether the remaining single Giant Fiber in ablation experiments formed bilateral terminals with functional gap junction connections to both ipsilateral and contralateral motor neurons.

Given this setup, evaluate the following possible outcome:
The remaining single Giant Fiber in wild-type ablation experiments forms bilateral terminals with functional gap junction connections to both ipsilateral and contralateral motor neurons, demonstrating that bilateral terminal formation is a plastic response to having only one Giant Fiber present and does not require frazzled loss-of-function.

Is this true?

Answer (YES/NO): YES